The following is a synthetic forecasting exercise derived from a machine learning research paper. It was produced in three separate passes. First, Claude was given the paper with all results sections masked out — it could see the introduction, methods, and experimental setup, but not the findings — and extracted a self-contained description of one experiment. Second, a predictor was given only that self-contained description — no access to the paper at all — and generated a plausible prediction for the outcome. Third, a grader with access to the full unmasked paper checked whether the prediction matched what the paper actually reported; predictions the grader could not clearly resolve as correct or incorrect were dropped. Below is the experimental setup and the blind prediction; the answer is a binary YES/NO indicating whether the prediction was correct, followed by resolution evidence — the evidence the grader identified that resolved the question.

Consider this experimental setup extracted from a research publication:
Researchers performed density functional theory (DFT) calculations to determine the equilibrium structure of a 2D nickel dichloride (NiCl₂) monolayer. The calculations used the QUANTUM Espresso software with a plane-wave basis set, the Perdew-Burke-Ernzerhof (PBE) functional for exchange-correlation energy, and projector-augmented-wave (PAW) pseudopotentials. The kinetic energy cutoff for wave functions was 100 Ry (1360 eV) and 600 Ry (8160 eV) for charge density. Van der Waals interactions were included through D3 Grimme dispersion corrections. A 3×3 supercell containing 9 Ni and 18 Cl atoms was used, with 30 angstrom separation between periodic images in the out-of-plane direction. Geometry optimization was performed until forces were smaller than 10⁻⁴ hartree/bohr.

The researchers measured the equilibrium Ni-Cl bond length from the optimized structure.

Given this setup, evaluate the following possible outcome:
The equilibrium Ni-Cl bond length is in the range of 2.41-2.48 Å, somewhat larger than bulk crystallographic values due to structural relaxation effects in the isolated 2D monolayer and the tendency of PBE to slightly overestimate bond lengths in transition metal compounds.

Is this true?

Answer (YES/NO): NO